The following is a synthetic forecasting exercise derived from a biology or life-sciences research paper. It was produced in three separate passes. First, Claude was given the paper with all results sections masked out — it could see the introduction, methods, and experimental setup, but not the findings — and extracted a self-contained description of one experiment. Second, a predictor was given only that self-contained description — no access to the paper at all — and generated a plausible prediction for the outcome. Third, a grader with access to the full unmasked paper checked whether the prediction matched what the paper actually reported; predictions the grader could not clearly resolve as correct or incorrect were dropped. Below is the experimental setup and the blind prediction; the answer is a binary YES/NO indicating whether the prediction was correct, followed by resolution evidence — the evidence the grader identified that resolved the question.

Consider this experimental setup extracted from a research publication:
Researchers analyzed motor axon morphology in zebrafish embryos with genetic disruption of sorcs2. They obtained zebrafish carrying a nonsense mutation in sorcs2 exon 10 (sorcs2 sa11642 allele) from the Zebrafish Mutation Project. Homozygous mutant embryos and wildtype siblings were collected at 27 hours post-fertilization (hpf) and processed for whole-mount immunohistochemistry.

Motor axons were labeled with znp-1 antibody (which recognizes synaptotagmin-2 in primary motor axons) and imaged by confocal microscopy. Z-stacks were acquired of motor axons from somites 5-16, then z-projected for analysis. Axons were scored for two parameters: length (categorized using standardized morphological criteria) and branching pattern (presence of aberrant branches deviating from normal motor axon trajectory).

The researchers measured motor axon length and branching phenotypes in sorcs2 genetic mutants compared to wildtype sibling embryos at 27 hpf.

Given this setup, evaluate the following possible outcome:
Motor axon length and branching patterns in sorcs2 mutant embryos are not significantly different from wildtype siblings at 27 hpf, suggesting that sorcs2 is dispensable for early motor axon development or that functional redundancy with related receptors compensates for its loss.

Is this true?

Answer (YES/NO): NO